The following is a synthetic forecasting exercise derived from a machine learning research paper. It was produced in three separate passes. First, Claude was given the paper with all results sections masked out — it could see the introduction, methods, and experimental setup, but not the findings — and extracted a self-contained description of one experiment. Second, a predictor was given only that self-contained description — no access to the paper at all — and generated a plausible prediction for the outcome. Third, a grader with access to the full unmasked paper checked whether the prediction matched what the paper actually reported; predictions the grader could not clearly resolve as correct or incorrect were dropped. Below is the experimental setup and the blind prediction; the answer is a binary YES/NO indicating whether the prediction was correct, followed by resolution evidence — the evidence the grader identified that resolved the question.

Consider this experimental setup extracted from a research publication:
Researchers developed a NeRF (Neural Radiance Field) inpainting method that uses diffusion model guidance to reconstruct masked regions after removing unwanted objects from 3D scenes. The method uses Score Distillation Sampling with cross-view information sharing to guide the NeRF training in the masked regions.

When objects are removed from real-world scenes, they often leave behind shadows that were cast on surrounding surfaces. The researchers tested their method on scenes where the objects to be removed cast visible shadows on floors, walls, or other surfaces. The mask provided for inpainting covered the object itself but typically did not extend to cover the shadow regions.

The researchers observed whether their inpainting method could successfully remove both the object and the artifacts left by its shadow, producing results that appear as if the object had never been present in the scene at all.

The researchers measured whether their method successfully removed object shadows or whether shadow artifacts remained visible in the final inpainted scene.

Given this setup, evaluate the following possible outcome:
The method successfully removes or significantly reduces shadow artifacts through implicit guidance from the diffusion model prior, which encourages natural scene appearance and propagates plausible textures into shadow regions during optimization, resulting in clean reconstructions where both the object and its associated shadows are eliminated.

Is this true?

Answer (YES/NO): NO